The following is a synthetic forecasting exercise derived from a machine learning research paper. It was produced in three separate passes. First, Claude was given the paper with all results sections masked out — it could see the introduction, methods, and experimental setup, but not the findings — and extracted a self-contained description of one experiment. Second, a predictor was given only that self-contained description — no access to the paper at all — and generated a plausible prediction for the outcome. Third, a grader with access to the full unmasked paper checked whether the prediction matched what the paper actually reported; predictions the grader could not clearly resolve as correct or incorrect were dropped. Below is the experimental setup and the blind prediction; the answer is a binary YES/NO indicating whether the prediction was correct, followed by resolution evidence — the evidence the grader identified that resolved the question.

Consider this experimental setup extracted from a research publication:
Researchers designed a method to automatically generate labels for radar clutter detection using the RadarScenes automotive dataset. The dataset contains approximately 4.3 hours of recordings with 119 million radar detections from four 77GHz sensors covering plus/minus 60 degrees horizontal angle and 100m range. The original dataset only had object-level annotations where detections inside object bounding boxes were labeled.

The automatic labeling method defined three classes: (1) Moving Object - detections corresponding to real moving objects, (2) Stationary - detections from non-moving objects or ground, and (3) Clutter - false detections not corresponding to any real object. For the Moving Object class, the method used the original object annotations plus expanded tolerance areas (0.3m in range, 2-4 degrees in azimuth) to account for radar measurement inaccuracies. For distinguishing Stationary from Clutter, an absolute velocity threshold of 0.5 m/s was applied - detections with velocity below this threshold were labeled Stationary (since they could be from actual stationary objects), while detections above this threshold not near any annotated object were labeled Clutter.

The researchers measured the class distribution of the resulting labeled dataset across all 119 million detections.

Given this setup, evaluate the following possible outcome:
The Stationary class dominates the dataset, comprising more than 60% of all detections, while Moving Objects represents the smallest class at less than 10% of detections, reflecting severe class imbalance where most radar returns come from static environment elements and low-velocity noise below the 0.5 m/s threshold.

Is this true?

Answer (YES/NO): YES